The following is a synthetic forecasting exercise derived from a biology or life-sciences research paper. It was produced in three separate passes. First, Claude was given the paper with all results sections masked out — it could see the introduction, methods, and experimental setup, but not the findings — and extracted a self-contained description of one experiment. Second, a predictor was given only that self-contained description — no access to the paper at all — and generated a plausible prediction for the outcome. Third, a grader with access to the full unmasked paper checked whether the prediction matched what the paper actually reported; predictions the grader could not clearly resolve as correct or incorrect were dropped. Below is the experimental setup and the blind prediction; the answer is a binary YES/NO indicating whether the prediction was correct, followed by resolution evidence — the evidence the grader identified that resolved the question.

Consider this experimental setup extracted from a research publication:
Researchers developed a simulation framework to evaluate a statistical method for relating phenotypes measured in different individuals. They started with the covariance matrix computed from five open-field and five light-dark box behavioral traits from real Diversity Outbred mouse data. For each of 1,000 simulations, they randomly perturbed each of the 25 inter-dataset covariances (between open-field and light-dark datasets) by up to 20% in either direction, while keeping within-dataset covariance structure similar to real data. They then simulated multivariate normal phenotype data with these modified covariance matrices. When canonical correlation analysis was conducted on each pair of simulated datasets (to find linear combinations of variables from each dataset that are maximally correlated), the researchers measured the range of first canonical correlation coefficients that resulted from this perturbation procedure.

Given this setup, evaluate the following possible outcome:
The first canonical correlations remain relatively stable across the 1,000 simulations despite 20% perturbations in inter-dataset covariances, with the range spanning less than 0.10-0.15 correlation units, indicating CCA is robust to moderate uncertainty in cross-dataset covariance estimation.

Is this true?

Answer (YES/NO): NO